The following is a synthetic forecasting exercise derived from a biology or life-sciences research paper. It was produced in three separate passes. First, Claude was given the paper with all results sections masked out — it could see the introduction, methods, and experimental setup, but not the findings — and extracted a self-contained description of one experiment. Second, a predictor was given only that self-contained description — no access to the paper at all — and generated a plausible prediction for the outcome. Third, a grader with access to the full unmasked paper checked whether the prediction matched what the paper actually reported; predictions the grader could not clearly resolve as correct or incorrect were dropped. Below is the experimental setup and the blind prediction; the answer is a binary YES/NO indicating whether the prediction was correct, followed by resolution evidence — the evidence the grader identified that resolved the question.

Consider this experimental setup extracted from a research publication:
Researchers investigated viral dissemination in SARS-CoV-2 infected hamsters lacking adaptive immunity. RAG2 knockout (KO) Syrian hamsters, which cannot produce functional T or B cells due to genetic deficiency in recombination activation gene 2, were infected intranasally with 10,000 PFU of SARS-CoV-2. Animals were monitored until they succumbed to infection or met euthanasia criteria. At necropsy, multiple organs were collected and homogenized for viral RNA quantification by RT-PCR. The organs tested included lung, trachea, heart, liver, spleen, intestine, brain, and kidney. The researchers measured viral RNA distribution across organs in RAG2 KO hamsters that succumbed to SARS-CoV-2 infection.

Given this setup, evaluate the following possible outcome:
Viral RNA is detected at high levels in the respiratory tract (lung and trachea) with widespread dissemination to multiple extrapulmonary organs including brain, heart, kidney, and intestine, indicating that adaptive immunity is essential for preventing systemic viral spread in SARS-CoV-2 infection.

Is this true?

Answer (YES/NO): YES